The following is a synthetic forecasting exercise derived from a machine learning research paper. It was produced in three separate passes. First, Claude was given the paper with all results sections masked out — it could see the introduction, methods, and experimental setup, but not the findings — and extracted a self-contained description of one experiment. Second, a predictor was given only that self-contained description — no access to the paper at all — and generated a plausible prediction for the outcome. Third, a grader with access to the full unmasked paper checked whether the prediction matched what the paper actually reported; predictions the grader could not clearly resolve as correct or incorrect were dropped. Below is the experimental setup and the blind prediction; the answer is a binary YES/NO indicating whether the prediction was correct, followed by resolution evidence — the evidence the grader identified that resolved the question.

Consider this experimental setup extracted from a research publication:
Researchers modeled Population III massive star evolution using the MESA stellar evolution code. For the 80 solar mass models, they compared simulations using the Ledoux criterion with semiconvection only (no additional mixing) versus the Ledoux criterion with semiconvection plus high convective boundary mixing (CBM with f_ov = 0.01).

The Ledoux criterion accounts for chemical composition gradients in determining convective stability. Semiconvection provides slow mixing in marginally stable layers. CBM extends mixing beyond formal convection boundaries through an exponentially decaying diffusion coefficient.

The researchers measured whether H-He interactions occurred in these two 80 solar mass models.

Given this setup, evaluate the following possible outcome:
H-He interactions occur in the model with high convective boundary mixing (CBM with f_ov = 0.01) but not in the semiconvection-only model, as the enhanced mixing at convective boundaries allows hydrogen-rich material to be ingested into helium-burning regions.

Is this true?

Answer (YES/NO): YES